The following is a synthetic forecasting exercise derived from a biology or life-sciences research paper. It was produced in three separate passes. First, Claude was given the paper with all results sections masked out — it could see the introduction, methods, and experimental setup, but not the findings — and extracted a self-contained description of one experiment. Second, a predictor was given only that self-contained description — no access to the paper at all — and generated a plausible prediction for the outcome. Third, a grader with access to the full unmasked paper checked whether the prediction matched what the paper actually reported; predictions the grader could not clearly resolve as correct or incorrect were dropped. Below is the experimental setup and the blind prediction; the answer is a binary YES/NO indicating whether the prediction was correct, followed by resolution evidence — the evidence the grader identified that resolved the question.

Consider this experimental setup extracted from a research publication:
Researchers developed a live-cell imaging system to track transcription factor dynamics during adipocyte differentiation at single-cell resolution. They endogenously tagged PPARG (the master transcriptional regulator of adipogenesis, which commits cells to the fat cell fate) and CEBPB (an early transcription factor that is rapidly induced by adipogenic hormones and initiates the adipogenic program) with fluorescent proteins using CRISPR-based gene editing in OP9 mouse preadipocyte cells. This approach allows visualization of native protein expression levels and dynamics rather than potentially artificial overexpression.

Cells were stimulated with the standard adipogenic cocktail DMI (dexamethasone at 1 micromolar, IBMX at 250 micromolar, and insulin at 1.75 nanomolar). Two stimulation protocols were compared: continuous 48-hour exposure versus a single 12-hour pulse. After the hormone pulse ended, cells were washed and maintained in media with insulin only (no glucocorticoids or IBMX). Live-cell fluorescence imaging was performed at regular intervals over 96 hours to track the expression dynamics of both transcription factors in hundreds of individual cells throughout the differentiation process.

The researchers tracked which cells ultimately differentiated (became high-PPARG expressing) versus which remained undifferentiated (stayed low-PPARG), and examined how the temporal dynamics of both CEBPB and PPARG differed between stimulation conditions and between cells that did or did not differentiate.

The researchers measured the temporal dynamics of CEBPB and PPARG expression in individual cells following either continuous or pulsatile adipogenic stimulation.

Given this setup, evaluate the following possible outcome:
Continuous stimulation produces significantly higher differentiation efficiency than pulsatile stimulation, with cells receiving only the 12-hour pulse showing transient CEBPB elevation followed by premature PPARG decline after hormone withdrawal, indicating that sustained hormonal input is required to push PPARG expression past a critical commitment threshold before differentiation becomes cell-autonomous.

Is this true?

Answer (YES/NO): YES